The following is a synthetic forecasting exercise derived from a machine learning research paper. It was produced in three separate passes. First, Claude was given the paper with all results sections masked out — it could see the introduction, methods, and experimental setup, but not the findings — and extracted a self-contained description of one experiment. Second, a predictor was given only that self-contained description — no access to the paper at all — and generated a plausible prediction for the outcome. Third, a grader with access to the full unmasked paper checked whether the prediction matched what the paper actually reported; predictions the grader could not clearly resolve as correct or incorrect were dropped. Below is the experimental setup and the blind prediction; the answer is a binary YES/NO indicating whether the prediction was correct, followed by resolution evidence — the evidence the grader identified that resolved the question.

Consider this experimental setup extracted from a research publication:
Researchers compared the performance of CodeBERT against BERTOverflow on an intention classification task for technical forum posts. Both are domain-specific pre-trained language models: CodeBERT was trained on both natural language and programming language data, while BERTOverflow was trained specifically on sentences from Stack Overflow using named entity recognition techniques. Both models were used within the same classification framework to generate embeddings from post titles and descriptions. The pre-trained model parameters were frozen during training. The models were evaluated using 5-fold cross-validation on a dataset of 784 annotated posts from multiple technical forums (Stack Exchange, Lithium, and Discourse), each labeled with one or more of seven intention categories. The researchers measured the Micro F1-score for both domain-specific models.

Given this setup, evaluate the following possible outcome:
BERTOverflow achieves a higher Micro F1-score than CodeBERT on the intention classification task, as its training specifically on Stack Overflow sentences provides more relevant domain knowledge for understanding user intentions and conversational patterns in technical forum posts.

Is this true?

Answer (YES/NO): NO